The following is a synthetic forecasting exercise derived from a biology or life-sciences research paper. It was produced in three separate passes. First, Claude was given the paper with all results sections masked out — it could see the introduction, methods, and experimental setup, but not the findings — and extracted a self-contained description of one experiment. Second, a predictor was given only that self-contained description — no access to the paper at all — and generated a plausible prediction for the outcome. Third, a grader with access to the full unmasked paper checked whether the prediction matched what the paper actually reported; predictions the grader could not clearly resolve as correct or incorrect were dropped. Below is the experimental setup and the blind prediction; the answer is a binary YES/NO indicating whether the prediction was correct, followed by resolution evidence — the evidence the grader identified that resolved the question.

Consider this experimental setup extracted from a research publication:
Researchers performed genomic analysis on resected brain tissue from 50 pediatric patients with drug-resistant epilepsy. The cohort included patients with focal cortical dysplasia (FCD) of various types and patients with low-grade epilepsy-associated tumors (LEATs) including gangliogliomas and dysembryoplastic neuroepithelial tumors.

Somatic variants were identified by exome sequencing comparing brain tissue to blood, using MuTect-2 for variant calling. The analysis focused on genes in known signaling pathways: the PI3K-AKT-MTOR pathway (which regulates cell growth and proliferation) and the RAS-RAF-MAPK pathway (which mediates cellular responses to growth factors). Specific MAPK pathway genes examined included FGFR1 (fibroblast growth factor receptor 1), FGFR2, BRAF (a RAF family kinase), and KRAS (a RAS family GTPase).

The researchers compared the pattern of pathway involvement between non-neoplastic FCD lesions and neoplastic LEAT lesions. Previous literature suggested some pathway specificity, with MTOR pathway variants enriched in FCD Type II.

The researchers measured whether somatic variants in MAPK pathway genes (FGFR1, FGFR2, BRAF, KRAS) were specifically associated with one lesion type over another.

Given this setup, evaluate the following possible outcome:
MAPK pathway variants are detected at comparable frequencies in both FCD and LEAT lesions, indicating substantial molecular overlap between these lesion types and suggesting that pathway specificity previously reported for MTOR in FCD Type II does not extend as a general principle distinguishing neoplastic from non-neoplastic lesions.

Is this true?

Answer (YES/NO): NO